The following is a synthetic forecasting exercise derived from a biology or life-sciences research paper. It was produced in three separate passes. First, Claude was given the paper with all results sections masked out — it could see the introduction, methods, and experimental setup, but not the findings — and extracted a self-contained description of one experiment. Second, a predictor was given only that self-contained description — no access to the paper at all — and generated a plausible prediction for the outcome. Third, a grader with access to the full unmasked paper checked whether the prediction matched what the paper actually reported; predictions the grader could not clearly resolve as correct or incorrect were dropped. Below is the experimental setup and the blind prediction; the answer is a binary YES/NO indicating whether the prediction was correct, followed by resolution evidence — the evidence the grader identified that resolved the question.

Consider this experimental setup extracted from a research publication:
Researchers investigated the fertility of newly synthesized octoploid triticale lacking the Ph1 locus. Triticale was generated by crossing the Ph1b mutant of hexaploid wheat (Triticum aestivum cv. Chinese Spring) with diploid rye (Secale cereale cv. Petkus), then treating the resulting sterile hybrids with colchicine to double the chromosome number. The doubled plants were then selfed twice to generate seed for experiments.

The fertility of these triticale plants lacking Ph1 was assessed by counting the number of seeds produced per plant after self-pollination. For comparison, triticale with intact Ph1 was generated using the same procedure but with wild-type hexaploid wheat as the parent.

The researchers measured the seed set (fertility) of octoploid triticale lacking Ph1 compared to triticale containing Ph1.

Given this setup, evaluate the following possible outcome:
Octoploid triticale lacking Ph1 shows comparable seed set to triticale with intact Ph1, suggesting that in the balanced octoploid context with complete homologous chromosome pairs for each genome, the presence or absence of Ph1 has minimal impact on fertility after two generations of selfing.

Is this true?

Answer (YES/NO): NO